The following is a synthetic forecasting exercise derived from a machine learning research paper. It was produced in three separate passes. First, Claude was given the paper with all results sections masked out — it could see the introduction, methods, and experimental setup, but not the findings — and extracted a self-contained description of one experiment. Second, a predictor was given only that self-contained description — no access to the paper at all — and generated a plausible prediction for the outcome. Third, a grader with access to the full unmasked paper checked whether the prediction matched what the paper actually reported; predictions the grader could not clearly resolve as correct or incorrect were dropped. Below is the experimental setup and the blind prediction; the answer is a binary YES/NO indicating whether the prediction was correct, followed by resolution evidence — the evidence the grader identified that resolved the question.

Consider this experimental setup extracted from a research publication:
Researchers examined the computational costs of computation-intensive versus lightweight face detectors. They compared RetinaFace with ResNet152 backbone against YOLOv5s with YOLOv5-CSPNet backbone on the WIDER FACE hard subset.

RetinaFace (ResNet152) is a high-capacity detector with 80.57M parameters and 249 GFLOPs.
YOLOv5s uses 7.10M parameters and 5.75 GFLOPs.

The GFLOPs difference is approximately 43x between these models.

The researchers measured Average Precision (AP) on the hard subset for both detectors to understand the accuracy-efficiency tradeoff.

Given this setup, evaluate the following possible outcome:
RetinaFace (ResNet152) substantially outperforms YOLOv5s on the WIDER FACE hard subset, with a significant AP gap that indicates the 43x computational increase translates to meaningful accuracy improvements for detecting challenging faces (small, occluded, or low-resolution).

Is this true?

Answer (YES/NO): YES